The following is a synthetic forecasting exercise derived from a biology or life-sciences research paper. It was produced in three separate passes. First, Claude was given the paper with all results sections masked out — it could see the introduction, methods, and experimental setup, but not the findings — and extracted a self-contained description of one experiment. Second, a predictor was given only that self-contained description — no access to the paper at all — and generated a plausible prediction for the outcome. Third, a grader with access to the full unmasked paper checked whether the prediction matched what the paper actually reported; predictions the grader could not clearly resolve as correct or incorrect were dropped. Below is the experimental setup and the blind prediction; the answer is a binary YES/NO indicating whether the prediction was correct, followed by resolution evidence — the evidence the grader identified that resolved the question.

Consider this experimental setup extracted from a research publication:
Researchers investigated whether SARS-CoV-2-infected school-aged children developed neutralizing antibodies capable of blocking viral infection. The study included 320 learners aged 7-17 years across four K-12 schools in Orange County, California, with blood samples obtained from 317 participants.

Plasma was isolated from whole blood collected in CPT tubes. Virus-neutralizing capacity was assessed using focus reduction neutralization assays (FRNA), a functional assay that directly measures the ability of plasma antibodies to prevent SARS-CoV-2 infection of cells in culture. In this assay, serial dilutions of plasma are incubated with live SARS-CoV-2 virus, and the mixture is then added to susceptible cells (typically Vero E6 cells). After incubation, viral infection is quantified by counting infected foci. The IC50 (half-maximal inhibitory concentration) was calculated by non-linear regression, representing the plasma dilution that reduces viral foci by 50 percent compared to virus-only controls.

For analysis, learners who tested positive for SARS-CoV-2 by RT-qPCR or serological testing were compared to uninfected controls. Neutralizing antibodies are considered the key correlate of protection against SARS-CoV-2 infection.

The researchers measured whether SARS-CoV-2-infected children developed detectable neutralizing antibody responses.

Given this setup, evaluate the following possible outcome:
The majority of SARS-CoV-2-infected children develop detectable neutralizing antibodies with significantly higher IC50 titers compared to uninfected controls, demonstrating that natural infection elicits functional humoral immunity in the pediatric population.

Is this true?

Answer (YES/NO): NO